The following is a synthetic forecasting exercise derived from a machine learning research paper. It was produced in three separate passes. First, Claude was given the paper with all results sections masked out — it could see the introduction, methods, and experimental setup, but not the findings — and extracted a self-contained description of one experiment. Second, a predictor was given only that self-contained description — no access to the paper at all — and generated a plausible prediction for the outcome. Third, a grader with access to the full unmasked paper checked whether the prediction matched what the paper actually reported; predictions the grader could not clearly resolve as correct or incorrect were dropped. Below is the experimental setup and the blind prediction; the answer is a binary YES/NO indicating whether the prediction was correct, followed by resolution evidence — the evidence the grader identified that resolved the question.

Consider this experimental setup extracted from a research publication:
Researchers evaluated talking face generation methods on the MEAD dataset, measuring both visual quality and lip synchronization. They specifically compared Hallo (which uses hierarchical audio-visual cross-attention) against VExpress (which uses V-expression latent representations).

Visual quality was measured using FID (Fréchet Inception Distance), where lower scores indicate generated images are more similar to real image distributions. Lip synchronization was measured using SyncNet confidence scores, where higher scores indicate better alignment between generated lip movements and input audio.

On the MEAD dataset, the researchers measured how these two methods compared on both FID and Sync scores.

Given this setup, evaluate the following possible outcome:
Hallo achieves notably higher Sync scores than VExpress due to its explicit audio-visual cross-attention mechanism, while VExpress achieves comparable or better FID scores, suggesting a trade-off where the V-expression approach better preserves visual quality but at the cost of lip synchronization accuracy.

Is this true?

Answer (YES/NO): NO